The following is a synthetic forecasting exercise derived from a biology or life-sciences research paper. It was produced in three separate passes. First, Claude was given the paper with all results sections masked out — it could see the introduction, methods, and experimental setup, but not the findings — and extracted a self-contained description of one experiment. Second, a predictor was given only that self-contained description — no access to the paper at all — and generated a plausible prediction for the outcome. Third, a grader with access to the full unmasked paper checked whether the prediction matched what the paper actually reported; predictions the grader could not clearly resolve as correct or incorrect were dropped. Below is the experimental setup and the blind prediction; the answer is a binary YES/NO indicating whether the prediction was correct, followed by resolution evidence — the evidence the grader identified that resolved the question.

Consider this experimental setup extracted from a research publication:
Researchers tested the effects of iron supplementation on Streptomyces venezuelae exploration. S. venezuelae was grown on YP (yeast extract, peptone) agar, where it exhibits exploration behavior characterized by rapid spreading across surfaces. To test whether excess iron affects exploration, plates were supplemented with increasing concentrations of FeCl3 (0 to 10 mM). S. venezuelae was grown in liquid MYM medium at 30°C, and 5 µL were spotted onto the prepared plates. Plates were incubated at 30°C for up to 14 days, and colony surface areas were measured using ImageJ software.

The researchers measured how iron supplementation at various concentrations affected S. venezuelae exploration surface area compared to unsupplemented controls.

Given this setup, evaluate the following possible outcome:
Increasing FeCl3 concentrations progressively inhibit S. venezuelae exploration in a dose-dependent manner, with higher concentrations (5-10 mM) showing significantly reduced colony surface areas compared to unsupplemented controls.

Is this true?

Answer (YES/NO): NO